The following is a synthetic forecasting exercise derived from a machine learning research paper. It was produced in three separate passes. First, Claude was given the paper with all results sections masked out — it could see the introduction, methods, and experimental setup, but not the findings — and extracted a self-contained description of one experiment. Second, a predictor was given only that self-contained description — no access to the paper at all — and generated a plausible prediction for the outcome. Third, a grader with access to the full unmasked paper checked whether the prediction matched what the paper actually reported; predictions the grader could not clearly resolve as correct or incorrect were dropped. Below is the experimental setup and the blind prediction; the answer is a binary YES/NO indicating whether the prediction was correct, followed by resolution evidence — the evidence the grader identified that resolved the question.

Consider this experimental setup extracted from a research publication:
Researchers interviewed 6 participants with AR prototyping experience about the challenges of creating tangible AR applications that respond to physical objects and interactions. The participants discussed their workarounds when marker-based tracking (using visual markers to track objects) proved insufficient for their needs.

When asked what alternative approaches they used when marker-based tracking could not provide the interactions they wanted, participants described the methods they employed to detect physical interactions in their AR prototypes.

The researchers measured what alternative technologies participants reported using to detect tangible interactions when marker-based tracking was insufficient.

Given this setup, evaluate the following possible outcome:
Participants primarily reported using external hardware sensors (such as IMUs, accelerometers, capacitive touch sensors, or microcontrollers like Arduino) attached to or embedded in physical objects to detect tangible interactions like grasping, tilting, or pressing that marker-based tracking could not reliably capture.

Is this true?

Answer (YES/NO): NO